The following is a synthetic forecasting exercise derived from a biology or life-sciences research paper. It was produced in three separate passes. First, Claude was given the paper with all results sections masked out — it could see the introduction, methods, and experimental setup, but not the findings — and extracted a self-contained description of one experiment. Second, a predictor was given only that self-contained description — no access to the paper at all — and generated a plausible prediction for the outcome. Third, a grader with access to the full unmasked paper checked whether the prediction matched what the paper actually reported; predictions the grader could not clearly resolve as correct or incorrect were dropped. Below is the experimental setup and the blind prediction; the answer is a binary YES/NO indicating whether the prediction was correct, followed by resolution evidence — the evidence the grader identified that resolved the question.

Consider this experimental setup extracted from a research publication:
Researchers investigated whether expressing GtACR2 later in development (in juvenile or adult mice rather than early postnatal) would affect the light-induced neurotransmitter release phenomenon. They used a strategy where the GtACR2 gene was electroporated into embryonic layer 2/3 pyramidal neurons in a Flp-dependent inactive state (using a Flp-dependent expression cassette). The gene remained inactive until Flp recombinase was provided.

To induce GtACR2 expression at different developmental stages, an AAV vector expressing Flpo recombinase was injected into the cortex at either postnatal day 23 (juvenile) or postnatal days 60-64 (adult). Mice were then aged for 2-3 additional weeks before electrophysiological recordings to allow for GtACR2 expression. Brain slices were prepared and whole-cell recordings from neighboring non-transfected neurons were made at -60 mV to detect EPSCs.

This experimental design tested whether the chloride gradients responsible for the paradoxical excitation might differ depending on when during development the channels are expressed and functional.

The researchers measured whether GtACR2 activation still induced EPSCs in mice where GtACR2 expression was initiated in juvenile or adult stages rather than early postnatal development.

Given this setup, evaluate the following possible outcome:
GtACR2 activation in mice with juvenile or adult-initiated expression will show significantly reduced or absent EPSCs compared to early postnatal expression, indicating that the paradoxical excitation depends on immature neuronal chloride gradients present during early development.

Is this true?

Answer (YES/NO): NO